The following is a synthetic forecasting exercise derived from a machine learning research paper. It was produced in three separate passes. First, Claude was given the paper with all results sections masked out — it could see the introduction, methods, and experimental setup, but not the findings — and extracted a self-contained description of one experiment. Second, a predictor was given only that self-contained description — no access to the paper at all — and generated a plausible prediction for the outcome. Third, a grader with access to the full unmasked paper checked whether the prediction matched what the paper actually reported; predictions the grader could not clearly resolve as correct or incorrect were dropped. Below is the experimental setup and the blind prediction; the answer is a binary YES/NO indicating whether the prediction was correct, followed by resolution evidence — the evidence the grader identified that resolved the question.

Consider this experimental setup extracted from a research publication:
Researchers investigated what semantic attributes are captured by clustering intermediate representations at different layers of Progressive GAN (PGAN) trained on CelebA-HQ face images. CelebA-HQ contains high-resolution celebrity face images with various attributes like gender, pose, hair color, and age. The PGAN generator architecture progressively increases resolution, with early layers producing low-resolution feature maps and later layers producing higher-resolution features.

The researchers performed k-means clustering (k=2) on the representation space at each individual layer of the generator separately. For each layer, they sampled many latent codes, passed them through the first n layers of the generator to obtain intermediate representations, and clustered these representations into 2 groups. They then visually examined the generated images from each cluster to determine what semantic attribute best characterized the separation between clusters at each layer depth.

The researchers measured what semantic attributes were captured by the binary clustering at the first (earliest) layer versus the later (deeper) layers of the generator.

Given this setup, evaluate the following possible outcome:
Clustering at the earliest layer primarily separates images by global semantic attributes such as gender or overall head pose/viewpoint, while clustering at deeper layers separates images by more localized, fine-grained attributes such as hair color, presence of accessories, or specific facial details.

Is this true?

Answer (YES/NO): NO